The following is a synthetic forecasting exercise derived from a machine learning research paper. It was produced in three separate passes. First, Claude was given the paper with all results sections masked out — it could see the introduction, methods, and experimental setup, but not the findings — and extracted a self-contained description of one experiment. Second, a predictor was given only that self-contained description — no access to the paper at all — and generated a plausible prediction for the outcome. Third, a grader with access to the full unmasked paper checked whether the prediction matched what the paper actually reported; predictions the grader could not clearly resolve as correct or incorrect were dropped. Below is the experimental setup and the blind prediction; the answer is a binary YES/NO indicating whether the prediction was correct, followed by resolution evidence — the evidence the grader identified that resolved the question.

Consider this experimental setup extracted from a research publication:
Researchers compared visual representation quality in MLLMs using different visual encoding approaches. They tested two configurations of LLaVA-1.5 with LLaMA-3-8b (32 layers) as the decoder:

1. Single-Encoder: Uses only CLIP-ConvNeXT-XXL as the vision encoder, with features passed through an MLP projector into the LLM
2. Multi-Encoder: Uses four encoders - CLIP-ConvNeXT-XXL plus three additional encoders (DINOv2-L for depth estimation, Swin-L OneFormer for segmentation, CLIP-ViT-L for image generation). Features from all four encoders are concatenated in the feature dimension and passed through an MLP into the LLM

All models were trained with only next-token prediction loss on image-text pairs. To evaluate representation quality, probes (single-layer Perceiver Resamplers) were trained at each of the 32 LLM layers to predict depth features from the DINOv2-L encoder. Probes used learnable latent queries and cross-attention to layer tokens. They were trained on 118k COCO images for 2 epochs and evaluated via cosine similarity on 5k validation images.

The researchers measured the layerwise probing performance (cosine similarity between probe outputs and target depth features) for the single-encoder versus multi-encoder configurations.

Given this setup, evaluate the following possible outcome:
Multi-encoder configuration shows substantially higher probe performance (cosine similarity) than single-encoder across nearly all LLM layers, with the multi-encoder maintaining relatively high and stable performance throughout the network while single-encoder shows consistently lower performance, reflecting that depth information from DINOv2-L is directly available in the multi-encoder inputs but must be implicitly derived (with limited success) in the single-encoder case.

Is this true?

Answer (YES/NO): NO